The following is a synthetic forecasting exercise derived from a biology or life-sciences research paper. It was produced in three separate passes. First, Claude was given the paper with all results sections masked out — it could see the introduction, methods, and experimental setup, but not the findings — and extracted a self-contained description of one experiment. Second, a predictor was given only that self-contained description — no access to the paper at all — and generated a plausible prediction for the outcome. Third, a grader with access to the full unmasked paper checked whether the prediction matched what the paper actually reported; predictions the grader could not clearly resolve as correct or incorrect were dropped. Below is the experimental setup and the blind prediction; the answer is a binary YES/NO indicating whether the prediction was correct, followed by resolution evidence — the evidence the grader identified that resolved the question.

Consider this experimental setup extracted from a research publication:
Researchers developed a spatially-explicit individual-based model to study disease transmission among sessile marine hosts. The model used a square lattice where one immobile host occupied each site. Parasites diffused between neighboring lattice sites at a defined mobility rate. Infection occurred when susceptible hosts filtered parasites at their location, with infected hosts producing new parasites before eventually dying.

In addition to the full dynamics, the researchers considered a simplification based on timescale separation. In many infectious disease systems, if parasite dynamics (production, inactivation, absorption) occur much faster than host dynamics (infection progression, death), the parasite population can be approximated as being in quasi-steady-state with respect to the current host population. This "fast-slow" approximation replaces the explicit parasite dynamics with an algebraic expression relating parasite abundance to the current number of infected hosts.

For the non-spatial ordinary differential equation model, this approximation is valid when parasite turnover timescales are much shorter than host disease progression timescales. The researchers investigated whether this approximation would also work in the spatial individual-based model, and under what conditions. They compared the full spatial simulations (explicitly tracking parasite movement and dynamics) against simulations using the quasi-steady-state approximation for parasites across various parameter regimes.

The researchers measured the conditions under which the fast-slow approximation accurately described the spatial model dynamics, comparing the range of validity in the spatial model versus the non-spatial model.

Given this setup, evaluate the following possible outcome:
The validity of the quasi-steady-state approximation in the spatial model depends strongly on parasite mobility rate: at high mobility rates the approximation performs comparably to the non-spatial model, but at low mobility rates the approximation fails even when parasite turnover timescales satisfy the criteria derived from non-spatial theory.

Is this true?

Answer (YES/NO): NO